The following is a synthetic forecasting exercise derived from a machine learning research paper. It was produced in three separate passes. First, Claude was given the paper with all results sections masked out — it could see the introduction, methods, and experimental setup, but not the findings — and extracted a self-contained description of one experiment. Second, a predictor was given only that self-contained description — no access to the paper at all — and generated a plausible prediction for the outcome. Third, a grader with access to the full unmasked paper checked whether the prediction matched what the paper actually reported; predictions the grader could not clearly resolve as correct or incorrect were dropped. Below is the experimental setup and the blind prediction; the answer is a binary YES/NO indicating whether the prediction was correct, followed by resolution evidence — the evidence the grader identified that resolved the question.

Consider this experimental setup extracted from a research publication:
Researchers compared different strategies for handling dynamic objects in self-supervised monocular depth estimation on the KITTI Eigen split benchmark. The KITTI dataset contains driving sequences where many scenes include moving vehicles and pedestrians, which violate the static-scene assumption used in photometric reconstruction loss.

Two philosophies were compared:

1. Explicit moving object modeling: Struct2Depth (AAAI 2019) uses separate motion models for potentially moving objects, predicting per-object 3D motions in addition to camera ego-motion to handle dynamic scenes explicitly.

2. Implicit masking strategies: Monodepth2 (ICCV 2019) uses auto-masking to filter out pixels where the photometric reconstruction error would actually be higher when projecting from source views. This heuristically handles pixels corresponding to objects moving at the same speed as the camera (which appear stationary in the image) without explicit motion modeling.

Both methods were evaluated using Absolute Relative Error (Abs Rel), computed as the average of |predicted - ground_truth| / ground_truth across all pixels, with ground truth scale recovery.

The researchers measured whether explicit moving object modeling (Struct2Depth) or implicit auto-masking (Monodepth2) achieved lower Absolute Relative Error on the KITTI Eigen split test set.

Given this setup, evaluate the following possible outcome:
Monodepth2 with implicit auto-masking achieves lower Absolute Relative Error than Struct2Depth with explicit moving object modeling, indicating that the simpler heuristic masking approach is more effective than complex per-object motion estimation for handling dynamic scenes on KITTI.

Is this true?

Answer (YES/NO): YES